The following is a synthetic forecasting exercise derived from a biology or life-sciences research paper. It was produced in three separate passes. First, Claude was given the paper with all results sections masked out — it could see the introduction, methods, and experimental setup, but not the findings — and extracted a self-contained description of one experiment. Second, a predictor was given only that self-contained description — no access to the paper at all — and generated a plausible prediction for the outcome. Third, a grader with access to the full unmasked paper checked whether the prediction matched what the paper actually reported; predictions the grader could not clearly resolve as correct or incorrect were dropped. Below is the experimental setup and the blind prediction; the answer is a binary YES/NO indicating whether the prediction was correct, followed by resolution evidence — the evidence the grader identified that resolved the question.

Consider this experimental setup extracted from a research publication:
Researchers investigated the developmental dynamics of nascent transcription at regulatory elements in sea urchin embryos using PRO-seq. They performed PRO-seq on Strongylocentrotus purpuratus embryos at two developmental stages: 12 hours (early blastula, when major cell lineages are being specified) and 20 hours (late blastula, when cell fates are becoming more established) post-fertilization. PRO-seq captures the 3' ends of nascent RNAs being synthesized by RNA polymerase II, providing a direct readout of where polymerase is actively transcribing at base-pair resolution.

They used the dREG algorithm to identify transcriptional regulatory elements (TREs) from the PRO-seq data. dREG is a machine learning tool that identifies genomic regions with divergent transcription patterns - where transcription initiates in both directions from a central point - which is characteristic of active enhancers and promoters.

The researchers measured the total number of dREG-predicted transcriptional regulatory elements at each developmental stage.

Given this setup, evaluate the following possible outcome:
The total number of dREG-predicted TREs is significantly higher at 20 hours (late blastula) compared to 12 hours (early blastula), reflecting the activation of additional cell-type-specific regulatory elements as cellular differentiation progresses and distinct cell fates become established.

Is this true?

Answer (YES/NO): YES